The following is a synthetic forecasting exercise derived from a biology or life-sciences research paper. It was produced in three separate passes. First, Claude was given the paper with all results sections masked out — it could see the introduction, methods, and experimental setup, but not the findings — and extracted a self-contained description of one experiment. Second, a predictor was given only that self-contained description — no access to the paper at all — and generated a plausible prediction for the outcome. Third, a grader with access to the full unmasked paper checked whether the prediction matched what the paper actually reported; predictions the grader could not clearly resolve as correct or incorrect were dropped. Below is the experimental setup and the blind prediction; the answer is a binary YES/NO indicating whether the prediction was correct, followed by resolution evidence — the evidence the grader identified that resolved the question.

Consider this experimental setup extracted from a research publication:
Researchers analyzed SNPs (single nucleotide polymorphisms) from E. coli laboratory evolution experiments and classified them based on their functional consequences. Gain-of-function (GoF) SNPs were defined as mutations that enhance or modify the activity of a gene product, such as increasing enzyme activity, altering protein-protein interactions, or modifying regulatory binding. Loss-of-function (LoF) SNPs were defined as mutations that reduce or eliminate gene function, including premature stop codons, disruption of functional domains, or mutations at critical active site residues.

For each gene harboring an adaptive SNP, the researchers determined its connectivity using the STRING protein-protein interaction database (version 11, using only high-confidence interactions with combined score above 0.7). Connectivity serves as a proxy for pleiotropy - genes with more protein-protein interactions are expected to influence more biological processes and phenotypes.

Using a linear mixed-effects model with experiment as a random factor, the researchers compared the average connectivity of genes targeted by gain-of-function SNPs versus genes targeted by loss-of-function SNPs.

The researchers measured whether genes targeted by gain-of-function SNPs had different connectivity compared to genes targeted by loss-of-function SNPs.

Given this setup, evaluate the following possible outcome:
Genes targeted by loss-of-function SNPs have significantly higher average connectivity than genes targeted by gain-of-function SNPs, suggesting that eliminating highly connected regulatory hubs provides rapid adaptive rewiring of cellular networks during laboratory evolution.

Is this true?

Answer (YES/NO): NO